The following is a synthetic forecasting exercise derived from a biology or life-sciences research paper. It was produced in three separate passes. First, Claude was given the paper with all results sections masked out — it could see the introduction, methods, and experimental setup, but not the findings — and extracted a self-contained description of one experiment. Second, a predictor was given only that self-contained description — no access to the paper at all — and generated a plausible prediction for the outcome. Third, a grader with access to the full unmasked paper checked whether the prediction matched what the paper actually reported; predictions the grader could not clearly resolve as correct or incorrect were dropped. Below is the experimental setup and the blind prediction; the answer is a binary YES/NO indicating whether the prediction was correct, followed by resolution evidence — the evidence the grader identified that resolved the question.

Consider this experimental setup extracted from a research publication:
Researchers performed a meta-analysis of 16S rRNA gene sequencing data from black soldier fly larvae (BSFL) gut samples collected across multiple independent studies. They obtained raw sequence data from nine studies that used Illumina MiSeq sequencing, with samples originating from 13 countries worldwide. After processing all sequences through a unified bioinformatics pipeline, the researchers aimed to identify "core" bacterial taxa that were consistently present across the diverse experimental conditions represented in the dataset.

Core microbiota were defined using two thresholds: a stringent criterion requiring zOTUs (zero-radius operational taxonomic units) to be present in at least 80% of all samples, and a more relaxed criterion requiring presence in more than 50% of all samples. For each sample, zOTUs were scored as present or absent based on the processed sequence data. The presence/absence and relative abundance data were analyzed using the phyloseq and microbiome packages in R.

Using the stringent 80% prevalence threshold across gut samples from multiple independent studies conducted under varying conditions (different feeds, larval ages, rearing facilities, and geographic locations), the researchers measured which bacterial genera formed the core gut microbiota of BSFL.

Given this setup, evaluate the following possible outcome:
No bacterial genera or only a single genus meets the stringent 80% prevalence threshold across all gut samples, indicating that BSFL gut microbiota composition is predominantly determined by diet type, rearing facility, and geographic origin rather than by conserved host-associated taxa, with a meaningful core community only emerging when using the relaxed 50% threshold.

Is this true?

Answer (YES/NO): NO